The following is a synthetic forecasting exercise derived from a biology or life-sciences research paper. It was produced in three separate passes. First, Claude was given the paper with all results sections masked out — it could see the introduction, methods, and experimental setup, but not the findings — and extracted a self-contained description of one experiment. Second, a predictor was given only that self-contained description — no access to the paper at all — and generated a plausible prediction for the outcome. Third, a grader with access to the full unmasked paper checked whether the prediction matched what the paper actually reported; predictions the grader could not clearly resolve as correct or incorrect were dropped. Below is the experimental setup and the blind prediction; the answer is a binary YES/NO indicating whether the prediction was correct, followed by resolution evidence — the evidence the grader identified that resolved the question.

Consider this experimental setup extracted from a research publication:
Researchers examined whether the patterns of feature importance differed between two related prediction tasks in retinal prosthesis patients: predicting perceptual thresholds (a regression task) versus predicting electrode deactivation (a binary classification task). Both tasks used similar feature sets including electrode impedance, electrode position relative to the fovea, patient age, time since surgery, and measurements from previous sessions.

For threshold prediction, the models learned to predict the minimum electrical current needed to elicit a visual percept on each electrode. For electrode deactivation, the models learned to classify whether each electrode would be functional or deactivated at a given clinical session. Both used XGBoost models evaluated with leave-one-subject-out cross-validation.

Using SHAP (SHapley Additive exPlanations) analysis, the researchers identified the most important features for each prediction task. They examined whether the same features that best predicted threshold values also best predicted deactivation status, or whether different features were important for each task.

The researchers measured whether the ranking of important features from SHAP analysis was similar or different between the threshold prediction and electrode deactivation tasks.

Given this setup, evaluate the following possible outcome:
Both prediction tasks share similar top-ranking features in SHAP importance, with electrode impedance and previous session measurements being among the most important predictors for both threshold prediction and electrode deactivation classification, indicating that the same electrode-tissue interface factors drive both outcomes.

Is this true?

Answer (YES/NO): NO